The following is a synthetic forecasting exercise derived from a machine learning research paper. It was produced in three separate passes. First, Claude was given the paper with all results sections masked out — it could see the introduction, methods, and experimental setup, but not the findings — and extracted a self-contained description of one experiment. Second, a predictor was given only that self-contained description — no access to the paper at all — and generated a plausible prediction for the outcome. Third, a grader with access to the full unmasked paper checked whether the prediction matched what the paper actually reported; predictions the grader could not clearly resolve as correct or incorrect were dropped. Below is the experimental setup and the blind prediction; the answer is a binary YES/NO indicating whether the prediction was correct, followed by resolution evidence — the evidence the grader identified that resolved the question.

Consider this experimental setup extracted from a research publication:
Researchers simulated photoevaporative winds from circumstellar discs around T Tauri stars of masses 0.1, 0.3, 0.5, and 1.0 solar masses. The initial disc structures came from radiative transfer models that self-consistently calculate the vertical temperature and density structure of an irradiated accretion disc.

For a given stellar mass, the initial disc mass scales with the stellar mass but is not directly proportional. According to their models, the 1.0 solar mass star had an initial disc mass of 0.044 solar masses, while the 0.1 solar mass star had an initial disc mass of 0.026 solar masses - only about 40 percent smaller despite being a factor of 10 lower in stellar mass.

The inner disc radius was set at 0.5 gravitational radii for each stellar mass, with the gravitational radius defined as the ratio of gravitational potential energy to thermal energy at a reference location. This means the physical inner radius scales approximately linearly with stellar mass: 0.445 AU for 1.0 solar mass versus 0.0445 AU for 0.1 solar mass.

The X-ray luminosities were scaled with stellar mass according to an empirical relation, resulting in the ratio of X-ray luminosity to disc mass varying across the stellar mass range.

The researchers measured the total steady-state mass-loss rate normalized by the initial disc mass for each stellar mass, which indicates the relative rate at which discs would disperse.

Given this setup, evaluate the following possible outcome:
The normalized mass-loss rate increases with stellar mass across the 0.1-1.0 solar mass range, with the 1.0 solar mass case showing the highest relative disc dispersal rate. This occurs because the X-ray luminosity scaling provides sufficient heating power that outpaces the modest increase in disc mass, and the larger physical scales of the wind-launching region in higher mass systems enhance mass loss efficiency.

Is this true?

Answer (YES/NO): YES